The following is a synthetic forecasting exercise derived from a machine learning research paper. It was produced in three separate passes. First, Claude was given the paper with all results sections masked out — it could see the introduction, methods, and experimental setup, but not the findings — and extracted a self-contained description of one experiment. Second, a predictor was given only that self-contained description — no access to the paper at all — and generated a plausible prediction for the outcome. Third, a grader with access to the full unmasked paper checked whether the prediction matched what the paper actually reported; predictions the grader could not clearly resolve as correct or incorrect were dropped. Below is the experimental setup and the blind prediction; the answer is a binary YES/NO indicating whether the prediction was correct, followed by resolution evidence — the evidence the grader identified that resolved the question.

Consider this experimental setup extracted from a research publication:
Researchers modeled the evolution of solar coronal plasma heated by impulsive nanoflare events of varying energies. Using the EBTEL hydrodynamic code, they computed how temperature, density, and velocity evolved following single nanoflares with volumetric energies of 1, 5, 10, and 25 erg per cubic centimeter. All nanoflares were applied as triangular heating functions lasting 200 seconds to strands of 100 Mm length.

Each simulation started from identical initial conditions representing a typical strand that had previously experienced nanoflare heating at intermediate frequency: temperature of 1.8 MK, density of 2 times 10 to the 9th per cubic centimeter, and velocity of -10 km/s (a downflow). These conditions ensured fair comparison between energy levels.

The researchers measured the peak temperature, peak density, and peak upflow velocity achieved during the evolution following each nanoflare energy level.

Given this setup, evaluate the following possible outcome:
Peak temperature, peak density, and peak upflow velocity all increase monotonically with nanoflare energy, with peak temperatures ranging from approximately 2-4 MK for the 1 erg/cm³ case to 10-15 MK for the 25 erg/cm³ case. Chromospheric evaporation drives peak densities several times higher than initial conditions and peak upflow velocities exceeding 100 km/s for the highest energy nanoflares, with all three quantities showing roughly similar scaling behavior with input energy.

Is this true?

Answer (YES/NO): NO